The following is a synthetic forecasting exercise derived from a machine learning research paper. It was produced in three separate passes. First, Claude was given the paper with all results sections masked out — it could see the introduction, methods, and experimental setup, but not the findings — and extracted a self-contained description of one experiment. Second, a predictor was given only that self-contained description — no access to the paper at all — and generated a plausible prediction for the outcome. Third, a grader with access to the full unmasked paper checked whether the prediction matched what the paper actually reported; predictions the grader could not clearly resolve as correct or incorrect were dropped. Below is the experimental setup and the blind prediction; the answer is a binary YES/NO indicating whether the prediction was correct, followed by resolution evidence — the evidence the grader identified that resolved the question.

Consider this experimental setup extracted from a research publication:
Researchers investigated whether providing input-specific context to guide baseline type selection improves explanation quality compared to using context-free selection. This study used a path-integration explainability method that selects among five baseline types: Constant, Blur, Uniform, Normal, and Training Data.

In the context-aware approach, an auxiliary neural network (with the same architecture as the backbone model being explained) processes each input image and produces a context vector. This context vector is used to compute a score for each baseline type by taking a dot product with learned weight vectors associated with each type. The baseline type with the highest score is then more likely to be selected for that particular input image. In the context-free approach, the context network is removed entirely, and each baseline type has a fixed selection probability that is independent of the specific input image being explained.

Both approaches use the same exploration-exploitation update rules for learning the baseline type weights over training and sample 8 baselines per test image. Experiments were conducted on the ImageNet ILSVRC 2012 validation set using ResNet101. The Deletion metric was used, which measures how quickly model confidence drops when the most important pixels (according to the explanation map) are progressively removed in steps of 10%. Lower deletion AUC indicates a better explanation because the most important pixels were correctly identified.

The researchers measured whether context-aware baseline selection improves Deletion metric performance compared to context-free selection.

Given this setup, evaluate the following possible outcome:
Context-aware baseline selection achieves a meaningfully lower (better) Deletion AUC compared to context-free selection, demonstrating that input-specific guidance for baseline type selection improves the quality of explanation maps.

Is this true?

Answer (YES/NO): YES